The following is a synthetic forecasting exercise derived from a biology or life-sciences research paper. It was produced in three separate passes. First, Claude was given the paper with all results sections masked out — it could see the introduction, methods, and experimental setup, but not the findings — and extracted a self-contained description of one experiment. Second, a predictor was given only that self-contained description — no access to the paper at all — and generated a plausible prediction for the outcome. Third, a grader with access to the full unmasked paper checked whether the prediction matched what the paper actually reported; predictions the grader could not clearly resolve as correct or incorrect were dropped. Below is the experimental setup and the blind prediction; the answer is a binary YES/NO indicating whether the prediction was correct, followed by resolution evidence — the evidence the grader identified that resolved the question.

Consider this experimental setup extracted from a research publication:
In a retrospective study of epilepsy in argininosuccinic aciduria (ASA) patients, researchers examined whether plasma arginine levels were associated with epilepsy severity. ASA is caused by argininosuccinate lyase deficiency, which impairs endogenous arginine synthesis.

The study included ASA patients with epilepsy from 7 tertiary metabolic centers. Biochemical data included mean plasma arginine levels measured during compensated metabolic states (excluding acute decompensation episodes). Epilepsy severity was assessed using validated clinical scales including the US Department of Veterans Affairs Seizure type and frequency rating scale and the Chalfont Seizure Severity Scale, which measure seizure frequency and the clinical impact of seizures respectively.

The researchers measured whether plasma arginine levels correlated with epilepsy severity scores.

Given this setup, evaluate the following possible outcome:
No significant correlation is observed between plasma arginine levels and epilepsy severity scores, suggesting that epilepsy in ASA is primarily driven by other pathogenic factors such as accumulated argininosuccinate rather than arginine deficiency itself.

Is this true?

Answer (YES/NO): NO